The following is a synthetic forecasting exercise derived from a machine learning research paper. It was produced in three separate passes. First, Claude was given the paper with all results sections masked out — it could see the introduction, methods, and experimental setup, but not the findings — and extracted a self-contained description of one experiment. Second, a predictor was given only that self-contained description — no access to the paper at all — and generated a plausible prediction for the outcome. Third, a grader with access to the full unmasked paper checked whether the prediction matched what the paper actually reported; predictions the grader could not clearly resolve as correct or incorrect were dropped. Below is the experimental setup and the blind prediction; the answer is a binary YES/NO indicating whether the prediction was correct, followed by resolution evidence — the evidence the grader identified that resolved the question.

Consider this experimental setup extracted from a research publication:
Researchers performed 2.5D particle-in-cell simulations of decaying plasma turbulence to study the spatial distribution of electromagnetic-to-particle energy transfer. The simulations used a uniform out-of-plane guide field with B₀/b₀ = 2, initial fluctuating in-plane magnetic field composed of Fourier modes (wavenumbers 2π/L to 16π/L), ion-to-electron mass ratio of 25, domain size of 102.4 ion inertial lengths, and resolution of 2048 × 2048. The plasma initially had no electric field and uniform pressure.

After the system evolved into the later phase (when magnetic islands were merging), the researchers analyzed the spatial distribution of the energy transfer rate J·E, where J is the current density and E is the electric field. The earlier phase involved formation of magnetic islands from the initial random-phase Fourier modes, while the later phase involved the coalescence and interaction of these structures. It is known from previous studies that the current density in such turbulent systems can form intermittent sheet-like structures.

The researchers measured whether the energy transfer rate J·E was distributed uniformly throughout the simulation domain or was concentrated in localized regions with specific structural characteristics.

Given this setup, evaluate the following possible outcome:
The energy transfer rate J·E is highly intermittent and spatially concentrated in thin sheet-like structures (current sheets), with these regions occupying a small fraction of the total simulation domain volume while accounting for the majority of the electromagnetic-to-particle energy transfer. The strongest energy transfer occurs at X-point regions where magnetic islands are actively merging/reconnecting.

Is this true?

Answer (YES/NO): YES